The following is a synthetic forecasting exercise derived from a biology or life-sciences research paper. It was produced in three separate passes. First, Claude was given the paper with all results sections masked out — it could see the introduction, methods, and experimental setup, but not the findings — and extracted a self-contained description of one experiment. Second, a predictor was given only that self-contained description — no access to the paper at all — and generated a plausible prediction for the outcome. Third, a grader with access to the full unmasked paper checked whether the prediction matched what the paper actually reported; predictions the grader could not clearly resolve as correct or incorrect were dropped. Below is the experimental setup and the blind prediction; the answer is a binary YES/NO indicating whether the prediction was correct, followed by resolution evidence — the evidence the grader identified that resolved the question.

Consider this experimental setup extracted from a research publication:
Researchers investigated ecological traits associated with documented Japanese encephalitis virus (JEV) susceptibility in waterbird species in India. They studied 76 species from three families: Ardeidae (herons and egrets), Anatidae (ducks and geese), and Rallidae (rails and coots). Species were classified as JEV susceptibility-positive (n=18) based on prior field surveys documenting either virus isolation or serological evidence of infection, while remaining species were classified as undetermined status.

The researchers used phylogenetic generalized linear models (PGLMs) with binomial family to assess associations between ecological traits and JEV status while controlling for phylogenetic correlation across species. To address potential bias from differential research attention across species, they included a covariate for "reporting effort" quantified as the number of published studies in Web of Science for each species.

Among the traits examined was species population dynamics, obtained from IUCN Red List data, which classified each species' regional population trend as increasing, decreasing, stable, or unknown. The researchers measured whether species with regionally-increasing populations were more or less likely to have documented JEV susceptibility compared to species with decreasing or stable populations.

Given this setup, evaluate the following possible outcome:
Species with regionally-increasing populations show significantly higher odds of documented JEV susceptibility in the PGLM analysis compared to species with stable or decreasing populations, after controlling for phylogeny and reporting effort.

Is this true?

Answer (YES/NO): YES